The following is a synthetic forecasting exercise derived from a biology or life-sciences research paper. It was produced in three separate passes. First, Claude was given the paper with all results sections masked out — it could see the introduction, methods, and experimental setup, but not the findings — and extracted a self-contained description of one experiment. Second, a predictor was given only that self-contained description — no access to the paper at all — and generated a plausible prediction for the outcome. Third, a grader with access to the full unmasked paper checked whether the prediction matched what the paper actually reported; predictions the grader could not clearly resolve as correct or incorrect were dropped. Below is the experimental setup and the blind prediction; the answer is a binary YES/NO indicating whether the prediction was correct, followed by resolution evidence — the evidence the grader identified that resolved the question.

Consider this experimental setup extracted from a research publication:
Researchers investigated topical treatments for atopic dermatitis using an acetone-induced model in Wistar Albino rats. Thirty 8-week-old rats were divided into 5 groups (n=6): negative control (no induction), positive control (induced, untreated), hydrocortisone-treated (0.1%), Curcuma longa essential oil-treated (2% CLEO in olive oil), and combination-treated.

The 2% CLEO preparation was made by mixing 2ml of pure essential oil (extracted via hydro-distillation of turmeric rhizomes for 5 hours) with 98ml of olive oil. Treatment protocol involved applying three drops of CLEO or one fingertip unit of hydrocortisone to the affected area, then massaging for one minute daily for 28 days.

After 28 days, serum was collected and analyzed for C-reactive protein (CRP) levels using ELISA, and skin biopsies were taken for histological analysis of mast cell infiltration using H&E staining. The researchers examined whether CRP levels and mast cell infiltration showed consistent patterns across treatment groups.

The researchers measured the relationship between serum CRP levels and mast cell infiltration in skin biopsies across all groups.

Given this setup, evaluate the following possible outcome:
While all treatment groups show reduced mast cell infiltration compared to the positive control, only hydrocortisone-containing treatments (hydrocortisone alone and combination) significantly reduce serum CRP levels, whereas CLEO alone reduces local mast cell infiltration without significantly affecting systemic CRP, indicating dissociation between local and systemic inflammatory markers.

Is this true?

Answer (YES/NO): NO